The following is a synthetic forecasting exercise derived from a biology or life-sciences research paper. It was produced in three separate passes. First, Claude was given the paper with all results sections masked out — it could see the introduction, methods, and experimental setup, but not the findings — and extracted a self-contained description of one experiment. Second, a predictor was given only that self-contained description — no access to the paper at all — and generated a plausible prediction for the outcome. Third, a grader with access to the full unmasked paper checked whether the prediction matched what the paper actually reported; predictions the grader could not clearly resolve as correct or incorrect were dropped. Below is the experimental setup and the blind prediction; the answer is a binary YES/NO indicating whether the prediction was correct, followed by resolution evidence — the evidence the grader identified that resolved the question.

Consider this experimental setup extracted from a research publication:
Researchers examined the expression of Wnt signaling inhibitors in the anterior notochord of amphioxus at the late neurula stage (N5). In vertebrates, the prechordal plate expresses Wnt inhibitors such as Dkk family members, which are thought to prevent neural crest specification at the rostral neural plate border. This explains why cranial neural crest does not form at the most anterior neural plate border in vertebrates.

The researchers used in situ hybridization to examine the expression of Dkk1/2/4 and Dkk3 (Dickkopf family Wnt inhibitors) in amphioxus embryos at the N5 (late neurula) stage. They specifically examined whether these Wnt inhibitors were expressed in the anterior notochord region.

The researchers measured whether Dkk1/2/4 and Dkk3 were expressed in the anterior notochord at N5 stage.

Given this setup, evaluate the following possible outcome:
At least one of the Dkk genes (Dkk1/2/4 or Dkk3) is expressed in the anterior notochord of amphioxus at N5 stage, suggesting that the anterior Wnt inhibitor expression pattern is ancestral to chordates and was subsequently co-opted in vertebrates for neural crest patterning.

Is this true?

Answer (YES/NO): NO